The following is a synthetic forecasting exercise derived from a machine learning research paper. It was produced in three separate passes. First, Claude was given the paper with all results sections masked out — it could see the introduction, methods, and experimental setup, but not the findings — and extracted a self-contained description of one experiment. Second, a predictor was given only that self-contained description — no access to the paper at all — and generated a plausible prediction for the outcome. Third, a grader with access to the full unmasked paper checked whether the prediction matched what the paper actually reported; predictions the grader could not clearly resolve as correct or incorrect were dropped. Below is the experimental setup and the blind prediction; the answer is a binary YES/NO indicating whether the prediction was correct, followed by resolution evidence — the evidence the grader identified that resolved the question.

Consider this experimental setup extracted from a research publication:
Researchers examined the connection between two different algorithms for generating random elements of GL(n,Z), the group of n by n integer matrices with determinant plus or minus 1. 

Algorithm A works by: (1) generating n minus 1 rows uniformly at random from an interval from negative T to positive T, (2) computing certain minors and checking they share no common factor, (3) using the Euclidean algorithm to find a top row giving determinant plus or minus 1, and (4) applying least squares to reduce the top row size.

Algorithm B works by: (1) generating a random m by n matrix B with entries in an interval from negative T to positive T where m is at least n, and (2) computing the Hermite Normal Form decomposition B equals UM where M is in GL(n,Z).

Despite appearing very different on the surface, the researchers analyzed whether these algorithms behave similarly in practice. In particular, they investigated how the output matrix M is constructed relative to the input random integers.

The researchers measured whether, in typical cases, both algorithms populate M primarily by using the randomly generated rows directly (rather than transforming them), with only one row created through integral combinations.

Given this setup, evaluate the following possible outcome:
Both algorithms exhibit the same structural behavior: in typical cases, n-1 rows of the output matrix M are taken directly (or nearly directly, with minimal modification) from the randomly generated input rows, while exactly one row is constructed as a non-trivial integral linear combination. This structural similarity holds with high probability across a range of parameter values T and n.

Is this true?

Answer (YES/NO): YES